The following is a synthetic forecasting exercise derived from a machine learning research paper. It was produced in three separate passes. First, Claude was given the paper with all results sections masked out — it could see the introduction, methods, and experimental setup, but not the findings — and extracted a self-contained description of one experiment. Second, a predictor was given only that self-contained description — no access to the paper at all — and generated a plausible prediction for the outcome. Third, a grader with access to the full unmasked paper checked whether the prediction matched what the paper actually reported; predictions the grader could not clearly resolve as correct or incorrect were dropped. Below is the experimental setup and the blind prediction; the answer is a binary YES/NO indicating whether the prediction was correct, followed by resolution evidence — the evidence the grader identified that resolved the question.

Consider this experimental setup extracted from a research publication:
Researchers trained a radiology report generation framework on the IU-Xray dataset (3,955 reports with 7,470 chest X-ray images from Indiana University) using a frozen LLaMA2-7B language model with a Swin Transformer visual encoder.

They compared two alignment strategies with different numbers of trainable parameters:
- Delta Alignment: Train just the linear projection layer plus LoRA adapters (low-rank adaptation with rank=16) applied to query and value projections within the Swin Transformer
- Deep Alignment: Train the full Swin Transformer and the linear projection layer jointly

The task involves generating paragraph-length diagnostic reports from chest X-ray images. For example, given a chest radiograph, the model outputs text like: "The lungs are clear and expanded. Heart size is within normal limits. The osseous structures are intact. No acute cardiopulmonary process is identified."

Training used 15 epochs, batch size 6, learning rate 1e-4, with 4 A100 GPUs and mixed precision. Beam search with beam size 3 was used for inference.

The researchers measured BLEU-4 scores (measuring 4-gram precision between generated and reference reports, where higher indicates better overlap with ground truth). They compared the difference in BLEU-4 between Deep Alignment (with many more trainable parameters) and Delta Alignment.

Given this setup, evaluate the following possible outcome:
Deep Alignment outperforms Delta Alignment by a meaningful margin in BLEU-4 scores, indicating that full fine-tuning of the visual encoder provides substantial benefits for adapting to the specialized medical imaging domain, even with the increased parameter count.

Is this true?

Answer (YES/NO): YES